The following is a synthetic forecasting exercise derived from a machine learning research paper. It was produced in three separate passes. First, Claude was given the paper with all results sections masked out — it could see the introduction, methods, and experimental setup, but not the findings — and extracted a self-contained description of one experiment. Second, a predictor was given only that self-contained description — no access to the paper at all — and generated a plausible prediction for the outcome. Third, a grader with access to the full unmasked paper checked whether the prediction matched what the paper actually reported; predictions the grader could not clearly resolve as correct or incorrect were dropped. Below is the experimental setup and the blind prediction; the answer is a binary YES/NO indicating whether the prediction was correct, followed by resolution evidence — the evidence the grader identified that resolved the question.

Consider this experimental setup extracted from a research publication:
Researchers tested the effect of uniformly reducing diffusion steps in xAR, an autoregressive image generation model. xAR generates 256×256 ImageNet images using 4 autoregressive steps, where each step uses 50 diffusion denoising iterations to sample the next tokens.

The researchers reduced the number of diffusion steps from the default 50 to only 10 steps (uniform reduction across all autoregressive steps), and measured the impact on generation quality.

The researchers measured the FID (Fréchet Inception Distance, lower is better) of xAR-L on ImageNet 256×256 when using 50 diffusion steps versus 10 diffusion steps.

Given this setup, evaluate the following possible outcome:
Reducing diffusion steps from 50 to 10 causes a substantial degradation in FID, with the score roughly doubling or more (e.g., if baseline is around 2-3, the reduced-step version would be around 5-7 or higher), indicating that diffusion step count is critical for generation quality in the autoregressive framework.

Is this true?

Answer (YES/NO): YES